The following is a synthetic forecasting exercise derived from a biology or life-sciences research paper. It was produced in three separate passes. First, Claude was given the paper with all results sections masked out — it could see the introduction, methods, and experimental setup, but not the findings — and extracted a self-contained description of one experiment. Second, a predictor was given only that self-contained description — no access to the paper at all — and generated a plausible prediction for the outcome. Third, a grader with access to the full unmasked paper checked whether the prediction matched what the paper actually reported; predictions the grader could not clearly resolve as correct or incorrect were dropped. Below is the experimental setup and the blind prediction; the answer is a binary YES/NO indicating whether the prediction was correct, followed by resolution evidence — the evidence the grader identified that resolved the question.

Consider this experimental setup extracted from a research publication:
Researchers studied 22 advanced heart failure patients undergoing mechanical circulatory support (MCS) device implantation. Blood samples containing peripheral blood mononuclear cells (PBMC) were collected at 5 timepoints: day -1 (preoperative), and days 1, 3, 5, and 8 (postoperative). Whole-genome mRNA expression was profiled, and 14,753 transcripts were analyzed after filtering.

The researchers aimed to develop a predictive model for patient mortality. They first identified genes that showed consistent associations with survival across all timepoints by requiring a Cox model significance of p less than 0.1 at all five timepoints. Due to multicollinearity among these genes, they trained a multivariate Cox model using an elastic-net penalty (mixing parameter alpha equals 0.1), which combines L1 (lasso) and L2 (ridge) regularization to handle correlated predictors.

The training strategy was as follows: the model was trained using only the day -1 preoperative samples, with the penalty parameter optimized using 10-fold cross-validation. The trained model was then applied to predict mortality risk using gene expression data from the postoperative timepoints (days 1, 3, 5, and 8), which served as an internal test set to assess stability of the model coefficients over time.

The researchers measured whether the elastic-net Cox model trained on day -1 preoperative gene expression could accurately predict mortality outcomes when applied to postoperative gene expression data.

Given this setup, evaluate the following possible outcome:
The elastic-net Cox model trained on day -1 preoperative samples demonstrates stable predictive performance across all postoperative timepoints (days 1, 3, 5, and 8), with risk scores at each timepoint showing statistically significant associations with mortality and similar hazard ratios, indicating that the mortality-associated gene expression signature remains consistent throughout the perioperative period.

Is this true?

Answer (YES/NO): NO